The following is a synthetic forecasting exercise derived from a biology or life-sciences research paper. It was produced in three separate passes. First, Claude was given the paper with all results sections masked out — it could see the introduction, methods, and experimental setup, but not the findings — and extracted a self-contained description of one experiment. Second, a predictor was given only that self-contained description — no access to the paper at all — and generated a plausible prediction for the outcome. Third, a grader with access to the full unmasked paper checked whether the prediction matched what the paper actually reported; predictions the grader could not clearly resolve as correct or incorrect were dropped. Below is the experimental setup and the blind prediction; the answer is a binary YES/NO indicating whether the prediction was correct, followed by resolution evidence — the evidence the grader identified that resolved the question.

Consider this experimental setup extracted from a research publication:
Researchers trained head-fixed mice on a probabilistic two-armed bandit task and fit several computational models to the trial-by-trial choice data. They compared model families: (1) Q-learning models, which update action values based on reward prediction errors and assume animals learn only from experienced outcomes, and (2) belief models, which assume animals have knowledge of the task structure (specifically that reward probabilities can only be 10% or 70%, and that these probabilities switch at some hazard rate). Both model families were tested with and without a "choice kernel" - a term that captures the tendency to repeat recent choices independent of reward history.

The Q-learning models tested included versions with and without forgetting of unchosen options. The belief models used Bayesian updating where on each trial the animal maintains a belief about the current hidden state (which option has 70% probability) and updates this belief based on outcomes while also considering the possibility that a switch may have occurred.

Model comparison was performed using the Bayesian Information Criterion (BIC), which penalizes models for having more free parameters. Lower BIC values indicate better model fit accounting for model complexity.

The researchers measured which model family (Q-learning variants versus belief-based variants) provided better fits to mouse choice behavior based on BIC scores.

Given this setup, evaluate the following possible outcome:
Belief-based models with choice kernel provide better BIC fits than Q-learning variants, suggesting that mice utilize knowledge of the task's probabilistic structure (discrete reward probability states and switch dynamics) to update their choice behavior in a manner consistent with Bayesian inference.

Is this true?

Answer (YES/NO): YES